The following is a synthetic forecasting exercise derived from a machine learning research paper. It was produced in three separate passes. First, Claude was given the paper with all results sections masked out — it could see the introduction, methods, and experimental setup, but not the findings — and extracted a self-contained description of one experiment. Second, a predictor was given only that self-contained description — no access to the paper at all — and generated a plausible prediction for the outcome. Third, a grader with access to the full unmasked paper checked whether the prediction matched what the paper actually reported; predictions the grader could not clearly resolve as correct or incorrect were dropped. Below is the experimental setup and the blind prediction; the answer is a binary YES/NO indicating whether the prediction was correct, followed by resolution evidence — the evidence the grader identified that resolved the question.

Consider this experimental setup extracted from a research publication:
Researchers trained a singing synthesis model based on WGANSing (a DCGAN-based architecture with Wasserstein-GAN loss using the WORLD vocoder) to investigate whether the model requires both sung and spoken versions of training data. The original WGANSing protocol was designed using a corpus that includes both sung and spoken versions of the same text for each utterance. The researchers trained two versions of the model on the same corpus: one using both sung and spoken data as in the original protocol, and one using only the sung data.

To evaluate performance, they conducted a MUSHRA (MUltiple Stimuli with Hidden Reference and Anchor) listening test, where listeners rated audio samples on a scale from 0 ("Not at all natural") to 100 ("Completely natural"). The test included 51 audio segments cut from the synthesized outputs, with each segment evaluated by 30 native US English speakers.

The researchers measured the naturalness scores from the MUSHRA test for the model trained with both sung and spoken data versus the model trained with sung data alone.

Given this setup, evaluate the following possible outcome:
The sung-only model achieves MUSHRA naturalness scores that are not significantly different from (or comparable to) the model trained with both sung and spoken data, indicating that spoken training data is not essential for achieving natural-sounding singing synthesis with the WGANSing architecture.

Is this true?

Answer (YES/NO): NO